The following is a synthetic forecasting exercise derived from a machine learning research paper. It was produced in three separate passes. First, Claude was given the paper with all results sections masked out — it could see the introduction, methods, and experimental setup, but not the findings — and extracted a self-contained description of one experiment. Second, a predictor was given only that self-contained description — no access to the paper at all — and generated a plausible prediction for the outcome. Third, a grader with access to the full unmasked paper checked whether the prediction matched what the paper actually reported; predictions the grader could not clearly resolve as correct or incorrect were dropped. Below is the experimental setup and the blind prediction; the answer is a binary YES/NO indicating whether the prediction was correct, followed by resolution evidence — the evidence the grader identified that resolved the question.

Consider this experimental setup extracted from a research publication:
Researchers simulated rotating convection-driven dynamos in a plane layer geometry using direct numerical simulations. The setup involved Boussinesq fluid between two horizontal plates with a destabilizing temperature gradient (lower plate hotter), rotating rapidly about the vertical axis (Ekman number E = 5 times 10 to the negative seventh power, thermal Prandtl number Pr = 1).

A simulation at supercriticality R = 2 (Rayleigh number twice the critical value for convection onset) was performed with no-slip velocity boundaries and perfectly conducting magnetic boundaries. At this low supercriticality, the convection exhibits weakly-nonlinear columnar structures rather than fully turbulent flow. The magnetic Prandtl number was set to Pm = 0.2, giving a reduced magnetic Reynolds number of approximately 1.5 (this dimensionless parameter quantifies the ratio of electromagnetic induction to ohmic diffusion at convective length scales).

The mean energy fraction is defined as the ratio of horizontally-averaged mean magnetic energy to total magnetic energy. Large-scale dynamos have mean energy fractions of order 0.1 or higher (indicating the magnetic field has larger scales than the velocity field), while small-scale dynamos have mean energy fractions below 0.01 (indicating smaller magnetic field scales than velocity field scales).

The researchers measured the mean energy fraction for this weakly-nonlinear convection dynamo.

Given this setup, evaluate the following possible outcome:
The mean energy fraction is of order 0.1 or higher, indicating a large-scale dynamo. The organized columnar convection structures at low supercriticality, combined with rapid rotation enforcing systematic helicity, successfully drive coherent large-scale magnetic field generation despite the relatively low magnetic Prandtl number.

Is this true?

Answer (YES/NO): YES